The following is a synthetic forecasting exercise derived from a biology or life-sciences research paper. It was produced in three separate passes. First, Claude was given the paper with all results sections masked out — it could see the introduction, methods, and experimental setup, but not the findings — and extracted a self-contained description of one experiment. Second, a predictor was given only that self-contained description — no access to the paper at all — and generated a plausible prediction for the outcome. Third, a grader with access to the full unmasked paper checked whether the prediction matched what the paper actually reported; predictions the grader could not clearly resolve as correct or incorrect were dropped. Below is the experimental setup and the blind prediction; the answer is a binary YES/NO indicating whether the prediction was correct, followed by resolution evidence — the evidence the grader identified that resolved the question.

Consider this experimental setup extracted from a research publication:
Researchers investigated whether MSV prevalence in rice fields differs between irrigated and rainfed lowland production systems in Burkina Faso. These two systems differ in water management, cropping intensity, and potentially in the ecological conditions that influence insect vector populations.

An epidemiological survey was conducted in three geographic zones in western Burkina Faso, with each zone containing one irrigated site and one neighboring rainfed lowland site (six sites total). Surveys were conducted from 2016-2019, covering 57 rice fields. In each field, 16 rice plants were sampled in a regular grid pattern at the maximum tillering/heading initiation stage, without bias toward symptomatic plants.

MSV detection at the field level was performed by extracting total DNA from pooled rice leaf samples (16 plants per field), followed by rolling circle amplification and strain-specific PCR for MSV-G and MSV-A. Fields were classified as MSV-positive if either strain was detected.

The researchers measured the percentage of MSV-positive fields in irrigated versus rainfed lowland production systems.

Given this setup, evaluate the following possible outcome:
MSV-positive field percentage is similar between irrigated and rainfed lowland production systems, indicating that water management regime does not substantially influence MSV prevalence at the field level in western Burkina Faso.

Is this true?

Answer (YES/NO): YES